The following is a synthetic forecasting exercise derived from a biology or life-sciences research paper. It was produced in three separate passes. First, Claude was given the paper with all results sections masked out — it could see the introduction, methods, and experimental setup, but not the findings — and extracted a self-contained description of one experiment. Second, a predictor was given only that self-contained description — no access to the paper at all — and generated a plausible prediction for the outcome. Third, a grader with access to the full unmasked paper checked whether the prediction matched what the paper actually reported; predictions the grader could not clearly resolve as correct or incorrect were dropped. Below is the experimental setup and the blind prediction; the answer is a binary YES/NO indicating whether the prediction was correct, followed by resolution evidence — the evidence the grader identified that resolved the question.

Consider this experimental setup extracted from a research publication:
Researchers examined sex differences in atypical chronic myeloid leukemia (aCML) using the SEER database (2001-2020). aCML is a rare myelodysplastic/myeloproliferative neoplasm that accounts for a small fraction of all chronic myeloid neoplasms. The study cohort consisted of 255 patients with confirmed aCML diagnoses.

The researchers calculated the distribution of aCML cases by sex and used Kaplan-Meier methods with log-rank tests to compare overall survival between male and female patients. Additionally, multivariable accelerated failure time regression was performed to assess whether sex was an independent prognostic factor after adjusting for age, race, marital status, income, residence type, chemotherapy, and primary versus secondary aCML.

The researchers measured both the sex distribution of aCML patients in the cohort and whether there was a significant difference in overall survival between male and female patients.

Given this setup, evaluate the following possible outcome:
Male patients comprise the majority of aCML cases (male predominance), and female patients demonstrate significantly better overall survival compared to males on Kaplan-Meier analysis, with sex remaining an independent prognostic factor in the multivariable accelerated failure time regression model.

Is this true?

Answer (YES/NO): NO